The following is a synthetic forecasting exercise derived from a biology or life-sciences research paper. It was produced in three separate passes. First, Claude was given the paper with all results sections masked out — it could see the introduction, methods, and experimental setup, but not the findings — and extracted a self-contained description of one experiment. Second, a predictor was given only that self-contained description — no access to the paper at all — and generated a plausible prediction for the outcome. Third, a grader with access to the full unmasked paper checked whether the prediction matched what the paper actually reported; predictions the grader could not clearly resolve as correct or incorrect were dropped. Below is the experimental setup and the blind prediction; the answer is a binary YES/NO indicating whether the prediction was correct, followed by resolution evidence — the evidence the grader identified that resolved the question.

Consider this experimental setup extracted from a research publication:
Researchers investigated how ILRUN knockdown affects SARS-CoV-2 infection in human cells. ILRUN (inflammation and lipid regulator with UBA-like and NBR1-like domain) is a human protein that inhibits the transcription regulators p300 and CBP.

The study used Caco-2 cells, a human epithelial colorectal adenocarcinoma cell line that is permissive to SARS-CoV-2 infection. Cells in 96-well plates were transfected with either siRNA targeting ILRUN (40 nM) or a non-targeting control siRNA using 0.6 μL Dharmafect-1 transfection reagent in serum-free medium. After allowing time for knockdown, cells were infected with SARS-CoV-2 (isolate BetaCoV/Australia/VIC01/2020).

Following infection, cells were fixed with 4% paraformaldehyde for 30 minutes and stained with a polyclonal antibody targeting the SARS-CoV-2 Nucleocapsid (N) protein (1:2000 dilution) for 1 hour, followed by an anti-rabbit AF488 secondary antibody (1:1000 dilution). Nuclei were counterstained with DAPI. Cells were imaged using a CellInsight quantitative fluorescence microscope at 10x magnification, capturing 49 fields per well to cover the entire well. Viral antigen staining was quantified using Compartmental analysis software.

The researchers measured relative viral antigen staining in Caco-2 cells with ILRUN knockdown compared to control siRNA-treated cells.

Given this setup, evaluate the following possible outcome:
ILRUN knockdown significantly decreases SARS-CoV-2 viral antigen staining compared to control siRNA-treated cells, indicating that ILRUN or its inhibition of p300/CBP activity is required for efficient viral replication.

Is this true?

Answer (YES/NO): NO